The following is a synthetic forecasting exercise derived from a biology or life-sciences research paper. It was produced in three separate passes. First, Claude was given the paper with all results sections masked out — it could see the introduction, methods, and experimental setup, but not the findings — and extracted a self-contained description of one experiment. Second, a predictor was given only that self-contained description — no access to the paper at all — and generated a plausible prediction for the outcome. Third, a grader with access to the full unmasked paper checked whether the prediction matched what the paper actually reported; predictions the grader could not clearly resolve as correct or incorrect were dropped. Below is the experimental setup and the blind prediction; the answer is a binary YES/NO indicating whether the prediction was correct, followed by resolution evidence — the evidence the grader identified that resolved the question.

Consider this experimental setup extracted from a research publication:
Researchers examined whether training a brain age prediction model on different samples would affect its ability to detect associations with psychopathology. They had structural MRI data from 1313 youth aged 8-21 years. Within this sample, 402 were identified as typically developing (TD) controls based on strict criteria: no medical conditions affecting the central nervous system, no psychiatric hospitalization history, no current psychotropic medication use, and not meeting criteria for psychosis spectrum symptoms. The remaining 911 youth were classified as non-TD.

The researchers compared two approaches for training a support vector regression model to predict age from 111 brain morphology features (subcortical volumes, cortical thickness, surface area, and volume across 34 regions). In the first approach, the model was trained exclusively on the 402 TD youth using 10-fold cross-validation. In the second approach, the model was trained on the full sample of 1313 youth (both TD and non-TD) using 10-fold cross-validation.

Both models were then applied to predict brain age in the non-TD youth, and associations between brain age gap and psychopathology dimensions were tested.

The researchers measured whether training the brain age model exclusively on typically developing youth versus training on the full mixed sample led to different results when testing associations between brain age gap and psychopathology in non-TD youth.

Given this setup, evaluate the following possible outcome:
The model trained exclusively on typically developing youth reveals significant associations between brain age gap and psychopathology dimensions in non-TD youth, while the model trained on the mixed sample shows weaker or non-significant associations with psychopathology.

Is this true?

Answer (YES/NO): NO